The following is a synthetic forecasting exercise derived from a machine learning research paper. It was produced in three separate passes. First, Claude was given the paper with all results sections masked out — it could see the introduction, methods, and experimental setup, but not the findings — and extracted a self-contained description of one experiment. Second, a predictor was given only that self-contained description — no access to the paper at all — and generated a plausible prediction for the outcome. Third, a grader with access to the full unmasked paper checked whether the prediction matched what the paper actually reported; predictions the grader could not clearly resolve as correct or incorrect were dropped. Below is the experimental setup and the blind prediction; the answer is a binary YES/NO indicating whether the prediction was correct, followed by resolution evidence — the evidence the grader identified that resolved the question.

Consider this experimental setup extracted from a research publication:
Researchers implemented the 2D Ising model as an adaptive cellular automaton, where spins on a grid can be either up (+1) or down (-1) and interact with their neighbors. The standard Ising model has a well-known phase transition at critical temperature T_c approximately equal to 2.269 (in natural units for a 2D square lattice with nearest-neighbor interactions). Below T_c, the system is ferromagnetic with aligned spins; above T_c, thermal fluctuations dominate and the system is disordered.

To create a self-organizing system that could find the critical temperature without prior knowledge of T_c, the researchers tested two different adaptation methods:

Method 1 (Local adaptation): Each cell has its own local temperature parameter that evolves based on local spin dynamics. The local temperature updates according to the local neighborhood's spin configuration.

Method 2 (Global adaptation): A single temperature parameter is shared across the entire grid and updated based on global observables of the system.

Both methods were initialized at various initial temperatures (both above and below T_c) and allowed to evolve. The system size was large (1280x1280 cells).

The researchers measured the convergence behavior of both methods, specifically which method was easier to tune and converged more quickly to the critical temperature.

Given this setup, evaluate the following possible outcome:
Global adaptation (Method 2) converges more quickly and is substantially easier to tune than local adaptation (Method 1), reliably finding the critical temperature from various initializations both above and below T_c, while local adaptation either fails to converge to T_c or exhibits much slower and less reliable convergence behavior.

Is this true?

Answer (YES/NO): NO